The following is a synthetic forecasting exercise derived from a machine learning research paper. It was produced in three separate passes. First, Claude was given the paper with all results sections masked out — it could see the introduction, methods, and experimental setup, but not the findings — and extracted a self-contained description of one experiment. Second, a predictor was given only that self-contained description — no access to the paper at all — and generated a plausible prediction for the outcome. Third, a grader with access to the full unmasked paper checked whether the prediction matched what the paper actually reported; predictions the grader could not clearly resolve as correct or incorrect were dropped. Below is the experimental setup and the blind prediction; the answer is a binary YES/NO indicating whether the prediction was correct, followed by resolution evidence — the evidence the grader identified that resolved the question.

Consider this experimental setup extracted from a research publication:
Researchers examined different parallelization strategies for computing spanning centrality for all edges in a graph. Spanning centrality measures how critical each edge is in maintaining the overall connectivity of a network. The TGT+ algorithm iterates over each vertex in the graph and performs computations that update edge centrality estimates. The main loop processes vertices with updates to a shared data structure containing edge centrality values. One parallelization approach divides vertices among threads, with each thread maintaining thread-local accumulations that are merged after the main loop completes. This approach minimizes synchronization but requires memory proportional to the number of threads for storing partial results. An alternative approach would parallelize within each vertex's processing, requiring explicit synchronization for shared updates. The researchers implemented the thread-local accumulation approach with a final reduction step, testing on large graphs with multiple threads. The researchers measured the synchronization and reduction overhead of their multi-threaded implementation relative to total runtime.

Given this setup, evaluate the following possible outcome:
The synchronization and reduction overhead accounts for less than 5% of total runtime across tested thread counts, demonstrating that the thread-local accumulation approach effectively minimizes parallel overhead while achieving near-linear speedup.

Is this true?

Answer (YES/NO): NO